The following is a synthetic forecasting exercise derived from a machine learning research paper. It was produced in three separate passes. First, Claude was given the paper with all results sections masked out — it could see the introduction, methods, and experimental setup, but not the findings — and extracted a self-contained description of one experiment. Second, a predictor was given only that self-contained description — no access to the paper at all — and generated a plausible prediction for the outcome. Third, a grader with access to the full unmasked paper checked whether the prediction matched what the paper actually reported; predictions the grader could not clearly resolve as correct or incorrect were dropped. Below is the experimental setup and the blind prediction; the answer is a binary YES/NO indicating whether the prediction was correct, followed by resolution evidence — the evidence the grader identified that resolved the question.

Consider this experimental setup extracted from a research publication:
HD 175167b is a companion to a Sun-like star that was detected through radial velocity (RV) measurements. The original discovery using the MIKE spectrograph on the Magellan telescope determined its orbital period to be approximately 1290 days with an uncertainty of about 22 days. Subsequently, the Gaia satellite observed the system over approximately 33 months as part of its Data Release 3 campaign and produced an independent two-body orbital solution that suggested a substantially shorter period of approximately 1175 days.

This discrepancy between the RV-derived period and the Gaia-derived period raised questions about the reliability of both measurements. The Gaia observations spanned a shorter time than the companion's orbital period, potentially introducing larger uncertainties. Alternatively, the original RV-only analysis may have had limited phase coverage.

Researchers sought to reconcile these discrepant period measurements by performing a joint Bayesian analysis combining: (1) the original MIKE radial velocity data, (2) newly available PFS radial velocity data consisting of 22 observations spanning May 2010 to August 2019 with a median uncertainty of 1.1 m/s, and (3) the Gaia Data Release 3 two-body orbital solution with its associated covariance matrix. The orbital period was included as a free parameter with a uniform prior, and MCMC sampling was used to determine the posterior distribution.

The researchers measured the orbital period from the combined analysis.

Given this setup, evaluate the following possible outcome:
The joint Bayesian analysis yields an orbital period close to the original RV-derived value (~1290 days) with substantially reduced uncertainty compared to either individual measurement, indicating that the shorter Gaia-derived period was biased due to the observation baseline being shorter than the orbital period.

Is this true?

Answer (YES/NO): YES